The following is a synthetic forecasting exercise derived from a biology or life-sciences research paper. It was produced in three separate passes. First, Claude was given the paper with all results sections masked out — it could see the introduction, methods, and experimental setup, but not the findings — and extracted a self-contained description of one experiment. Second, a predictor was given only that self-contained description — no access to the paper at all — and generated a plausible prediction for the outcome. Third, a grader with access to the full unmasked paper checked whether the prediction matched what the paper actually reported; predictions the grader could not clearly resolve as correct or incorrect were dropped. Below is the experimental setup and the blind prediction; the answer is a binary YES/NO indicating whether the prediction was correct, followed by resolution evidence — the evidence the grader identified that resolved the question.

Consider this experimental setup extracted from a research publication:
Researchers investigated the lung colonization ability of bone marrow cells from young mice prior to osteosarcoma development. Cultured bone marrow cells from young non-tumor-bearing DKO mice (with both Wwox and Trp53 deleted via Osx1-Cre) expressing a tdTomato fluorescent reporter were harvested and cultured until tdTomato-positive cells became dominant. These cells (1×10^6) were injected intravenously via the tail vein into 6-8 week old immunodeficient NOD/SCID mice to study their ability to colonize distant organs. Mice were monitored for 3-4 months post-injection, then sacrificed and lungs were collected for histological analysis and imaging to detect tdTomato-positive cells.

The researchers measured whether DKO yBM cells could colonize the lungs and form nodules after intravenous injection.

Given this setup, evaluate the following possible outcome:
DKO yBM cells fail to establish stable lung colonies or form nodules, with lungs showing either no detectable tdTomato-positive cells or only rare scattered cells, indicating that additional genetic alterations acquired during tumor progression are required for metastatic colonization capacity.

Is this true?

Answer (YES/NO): NO